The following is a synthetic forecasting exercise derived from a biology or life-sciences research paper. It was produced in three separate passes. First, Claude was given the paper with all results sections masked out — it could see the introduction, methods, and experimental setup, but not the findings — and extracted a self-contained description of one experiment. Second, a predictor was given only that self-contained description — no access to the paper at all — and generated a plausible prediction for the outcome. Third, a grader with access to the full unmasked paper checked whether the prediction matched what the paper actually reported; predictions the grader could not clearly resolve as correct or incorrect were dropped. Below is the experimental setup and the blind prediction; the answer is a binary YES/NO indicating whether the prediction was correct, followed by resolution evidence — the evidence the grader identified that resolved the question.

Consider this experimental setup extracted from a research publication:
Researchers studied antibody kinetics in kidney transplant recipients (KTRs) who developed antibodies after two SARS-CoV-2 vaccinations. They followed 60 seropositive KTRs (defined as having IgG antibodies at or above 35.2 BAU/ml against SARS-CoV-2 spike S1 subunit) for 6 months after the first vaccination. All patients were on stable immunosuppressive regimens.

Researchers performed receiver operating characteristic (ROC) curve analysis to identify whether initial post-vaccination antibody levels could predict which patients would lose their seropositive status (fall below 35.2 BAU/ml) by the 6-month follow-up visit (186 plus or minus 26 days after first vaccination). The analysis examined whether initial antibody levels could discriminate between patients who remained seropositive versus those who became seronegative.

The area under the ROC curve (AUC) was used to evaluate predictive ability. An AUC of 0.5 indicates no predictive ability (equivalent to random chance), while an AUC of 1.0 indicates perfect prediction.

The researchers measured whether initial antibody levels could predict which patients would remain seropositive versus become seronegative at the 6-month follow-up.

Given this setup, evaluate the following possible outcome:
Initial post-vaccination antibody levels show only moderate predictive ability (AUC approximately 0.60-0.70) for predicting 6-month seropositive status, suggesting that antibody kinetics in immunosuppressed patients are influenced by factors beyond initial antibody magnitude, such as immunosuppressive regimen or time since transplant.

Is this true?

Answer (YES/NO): NO